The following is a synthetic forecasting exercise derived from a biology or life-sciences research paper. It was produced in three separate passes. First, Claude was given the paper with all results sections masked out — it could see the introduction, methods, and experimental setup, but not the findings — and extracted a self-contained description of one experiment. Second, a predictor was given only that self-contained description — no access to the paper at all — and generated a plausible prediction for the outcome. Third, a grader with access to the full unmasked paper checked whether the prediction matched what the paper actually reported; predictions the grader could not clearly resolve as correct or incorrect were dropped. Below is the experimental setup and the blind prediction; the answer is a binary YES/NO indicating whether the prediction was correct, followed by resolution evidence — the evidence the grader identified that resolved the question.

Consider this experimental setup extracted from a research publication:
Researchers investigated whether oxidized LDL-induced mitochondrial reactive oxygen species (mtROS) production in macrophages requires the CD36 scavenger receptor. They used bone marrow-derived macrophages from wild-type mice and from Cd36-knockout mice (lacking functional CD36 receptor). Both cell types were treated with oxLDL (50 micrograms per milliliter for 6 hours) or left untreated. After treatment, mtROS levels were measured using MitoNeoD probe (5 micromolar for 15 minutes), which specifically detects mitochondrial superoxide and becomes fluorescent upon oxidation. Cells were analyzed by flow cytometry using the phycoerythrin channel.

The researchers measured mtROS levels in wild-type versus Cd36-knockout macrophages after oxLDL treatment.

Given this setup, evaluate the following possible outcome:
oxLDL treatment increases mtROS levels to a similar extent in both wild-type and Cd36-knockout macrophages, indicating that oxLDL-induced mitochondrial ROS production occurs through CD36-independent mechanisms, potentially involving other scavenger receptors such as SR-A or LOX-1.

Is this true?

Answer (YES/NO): NO